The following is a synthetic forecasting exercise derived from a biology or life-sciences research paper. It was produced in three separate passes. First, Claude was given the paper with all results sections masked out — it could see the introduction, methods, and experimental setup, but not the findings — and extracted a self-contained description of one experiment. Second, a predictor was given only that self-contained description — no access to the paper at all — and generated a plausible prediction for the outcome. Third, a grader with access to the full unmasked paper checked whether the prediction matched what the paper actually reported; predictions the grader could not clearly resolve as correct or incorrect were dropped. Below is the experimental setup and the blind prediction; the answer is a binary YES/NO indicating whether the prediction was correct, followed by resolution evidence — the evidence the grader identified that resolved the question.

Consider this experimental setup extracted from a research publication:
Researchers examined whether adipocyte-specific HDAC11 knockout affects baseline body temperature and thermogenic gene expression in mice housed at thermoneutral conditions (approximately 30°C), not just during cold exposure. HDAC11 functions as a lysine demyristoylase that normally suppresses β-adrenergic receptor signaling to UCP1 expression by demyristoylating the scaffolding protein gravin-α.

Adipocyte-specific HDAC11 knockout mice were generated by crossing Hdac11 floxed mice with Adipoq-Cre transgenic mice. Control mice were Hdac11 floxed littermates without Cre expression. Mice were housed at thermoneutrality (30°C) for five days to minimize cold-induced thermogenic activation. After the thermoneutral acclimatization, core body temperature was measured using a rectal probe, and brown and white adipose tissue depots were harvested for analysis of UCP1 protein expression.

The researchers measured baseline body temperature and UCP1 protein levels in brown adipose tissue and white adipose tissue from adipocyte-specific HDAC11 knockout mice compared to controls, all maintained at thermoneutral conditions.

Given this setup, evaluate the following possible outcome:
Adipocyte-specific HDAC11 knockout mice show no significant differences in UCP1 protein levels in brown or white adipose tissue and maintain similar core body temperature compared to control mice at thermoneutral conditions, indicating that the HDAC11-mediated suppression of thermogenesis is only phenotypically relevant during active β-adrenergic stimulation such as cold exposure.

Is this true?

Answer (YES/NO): NO